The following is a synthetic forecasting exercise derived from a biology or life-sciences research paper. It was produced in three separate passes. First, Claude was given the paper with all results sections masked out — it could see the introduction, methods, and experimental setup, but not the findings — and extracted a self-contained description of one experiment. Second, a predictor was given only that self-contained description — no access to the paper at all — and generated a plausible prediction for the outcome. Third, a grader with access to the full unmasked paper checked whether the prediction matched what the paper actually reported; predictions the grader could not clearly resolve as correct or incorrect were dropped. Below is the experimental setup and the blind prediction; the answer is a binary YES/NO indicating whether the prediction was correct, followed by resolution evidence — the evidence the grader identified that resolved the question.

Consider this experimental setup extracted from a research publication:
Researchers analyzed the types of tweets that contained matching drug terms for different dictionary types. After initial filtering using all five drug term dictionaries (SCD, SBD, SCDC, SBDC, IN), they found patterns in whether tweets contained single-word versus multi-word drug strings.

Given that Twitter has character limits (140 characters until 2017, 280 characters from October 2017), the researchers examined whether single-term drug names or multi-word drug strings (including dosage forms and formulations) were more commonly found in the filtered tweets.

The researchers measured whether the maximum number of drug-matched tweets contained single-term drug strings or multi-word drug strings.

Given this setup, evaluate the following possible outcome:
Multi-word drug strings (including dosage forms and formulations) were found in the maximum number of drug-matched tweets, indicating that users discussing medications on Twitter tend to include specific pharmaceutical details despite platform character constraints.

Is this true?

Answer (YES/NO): NO